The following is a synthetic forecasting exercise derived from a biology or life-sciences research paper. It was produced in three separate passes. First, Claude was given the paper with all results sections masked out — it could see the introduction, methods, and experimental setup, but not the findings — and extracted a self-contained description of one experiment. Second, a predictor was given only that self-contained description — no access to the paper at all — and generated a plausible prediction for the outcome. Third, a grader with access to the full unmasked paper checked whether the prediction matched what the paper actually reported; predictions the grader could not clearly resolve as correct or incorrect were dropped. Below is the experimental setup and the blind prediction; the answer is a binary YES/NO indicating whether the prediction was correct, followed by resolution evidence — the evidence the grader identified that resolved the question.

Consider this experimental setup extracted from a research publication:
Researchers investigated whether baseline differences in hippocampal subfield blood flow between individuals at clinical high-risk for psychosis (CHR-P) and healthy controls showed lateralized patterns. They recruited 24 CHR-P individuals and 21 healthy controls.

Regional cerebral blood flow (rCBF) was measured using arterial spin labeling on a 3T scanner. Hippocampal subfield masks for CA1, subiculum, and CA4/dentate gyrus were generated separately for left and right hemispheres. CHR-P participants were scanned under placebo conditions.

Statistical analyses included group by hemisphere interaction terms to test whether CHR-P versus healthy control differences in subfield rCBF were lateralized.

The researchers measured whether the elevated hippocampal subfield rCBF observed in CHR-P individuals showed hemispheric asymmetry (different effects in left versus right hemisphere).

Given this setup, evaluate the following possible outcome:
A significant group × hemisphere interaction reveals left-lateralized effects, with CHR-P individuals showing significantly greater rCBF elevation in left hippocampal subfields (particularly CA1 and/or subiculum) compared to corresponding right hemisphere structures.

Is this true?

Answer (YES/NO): NO